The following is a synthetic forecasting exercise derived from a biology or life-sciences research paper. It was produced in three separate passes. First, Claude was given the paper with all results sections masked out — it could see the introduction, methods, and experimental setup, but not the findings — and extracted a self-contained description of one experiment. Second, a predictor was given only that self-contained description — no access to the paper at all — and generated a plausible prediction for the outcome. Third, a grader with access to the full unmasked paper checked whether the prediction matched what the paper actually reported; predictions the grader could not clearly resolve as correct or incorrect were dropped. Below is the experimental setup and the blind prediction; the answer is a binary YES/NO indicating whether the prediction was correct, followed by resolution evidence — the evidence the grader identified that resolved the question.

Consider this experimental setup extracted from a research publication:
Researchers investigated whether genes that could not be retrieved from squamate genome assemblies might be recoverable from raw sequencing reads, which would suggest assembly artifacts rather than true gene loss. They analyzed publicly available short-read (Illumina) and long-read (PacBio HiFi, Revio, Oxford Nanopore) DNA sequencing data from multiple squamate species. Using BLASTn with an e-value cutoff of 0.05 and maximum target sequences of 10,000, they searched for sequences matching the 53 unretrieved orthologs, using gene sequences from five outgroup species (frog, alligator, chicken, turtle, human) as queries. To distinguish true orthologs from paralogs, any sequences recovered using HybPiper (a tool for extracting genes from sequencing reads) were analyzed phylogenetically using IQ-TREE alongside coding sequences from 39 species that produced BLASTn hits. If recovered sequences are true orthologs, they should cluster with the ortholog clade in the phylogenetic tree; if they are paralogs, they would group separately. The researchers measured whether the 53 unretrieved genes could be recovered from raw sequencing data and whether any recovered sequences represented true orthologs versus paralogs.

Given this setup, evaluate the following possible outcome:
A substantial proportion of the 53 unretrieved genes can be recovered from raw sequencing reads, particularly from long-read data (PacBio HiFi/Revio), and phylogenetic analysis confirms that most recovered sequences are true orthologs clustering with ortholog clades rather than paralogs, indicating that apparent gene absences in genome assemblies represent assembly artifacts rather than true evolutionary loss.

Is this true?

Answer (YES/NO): NO